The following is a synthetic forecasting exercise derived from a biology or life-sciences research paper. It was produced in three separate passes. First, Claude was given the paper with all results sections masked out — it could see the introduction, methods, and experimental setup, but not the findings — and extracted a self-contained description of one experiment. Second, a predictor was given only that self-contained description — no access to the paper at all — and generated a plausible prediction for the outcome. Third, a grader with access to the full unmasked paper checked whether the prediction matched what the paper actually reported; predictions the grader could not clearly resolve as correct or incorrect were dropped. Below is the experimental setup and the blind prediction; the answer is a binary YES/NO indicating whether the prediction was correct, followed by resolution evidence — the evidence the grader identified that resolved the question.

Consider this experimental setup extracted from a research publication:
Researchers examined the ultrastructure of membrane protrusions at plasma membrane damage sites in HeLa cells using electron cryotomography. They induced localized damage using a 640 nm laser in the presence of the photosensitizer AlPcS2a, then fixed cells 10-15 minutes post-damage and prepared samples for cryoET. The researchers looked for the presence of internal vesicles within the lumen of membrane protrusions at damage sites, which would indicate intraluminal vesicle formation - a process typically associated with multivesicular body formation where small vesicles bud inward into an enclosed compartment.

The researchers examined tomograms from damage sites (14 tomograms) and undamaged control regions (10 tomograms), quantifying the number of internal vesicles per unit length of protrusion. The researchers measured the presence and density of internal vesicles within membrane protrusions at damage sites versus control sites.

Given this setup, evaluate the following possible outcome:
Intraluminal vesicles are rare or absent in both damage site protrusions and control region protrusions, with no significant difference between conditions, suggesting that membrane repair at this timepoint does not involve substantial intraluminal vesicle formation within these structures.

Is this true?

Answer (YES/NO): NO